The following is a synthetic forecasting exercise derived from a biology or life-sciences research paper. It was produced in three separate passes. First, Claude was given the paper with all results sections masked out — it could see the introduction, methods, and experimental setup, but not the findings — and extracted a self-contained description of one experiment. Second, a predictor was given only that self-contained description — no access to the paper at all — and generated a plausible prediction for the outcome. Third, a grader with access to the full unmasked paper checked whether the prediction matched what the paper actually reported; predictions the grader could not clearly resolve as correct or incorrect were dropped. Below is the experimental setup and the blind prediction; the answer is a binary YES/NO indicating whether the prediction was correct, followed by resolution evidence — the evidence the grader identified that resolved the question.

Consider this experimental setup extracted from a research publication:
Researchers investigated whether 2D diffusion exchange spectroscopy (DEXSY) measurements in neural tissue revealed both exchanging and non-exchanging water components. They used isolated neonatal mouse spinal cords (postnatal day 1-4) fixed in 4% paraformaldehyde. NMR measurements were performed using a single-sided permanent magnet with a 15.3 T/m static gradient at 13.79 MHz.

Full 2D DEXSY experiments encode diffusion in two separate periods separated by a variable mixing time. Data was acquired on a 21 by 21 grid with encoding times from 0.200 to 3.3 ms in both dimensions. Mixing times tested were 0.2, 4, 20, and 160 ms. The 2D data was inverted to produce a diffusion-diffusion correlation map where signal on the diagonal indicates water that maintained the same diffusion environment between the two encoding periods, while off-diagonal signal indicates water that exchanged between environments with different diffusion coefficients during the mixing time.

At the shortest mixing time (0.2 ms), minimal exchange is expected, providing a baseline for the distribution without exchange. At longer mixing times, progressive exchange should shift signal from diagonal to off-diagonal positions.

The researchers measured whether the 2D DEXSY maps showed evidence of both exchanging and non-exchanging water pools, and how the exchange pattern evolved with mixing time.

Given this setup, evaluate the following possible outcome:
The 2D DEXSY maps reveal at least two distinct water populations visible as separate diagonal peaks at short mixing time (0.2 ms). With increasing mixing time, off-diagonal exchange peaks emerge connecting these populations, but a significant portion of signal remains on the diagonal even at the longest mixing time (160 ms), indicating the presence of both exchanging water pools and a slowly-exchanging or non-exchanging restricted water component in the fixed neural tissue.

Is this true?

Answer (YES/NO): NO